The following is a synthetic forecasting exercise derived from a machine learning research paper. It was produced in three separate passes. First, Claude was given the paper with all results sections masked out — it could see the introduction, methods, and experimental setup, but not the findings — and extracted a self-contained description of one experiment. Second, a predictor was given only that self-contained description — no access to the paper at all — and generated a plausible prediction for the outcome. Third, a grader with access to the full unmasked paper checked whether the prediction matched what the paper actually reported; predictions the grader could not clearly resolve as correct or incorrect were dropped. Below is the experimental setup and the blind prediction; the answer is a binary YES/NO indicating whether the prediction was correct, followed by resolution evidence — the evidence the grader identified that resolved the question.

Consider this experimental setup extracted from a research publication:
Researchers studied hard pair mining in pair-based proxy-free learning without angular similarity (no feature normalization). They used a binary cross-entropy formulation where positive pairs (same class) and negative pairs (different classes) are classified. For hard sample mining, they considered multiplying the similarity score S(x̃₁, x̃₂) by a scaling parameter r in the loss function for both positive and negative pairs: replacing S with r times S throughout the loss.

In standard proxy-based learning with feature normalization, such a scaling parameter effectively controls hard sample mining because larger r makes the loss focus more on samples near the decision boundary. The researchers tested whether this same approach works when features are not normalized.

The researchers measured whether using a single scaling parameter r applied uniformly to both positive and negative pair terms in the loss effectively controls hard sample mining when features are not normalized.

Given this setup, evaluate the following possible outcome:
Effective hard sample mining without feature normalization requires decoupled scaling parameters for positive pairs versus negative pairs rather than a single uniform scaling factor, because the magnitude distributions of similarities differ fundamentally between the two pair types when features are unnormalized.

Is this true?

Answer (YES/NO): NO